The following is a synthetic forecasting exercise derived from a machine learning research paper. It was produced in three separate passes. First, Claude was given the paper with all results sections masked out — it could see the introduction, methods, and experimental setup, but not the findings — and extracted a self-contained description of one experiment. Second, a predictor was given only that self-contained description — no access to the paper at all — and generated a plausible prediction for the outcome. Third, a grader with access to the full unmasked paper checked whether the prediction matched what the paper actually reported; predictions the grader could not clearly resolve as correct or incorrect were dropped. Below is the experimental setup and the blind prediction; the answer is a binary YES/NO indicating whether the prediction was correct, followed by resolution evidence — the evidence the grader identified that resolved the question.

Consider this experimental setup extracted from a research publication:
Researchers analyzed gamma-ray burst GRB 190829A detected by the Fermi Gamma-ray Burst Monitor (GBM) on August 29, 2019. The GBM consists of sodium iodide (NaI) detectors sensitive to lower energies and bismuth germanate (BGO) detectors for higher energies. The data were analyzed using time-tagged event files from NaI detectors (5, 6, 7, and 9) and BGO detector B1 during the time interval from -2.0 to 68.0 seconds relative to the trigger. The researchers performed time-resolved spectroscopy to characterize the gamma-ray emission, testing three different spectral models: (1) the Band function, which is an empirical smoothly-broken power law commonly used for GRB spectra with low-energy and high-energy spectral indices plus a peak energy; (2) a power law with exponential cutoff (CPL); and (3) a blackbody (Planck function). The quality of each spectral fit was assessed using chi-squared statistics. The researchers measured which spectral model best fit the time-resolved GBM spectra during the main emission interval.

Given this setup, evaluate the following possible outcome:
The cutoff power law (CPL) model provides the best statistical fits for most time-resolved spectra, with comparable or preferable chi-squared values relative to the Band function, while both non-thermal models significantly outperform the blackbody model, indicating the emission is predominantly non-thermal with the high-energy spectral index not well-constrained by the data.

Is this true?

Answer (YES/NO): NO